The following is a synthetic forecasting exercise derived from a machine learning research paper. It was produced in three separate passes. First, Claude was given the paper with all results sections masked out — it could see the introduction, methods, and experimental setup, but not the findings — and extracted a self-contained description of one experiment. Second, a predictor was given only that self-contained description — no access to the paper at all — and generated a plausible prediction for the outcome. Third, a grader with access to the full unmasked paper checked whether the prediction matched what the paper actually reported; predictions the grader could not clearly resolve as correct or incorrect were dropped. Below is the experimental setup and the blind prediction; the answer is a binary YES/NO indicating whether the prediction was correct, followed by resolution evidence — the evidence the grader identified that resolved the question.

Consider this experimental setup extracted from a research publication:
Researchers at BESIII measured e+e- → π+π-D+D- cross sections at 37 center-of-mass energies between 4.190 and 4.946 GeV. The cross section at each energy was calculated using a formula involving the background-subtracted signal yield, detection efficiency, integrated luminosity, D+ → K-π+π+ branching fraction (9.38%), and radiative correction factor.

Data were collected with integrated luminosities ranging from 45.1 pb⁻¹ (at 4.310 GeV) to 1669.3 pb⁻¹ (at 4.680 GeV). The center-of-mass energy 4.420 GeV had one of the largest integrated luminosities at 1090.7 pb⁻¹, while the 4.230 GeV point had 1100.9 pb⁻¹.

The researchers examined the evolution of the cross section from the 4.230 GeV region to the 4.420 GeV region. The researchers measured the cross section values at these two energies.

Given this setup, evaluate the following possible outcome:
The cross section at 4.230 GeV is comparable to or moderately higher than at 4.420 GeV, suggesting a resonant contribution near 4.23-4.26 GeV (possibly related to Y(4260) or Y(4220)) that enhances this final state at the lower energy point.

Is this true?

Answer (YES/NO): NO